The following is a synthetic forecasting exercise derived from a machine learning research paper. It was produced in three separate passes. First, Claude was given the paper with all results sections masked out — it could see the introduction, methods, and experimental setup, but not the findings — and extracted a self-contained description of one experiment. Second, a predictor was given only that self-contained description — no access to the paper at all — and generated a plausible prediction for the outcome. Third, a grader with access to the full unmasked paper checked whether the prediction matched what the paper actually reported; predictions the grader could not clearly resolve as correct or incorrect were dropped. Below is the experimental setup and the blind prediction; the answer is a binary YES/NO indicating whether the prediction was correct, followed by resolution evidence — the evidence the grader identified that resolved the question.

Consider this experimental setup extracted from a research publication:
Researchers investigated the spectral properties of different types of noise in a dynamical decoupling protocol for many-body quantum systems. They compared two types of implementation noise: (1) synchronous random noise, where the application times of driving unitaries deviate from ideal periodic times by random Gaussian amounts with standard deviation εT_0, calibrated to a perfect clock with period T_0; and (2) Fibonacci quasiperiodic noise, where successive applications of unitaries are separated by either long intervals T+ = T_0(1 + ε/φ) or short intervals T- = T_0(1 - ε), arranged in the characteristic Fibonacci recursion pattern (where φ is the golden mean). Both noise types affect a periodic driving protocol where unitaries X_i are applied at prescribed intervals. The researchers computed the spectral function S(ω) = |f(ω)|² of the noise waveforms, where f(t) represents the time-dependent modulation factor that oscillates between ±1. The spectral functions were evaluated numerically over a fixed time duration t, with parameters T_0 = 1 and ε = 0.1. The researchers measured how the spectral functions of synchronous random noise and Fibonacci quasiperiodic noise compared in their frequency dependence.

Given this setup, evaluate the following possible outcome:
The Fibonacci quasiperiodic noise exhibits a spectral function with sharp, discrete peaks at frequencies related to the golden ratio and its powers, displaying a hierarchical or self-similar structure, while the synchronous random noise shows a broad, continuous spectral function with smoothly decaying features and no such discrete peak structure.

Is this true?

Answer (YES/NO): NO